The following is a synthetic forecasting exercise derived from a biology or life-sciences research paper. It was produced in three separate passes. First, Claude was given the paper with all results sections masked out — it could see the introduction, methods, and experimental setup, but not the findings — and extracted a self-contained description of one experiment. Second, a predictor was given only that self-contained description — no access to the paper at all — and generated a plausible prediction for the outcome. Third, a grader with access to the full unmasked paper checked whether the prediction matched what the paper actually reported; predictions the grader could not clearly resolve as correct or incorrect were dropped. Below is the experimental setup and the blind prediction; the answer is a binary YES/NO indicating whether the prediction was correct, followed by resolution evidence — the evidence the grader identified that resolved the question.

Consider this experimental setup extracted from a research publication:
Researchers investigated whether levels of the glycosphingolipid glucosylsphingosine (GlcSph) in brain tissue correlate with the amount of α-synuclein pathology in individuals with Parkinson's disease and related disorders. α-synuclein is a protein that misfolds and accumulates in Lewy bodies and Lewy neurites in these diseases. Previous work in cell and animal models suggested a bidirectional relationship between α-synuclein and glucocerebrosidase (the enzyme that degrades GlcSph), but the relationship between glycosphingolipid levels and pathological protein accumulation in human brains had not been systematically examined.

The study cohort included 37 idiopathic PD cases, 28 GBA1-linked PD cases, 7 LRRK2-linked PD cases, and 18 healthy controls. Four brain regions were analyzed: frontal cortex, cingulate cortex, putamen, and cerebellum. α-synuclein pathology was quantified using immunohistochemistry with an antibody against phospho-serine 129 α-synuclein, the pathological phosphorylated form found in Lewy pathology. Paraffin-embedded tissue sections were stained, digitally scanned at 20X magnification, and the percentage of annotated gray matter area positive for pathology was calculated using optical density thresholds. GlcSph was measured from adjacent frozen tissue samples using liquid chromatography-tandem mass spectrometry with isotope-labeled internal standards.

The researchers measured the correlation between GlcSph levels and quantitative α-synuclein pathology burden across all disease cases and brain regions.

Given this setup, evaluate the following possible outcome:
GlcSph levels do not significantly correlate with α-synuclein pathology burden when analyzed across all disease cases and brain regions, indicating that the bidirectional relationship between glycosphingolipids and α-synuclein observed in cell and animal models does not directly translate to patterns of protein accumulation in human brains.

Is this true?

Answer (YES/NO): NO